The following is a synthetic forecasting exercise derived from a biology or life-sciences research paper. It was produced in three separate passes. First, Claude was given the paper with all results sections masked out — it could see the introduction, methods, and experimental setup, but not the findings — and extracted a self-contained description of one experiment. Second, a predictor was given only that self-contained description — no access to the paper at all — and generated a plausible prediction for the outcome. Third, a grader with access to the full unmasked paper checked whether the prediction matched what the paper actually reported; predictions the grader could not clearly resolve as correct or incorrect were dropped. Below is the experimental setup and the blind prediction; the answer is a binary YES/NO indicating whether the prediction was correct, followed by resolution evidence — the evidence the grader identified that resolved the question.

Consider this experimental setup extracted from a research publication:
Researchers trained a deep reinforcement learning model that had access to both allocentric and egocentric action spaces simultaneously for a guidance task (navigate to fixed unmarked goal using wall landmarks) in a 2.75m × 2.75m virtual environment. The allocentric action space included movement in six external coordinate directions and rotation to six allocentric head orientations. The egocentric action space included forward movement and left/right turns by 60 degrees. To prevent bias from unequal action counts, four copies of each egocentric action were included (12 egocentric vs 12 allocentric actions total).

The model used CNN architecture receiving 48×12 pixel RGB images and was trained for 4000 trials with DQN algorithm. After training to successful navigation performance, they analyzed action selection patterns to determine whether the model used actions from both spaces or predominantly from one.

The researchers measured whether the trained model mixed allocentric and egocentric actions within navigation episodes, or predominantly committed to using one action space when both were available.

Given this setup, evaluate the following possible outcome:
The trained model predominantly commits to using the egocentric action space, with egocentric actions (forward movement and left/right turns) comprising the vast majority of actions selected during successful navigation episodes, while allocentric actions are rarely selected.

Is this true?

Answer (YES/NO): NO